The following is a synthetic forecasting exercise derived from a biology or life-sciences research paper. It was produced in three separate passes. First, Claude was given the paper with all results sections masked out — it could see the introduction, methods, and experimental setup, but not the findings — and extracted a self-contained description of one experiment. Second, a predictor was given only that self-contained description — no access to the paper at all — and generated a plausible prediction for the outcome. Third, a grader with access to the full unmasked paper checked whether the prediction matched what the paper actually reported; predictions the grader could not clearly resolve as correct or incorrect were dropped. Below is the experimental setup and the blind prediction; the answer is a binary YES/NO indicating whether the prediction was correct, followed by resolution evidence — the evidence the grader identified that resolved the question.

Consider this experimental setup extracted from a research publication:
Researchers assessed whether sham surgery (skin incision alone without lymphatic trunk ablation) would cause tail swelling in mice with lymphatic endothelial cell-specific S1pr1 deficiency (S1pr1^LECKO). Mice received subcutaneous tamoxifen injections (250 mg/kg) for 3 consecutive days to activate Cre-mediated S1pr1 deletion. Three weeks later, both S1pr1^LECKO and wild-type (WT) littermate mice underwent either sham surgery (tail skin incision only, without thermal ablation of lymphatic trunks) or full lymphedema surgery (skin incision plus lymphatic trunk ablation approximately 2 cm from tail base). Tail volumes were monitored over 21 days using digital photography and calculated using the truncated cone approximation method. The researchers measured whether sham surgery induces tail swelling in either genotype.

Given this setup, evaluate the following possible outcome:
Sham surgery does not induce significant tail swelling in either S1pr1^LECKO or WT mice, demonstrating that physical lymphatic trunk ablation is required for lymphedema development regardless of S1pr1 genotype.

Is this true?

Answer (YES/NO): YES